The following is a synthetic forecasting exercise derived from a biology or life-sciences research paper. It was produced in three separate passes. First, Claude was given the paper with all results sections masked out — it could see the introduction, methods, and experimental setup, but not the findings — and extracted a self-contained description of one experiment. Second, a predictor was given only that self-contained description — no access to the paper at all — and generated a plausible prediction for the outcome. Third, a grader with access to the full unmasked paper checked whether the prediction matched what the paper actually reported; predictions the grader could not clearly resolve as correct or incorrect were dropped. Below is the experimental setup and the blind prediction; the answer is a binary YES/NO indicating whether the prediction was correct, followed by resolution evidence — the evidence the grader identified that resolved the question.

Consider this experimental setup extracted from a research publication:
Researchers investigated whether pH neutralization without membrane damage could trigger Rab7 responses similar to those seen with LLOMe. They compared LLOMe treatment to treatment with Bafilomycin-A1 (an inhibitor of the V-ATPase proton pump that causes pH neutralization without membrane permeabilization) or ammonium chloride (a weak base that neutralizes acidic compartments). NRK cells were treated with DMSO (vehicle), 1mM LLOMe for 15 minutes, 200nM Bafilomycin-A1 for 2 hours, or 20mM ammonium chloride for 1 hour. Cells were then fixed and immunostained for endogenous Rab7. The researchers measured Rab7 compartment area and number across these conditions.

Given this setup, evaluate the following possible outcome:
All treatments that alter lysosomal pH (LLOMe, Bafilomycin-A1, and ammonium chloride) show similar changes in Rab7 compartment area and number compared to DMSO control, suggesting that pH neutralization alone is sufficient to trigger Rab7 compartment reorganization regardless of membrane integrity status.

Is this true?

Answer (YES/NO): NO